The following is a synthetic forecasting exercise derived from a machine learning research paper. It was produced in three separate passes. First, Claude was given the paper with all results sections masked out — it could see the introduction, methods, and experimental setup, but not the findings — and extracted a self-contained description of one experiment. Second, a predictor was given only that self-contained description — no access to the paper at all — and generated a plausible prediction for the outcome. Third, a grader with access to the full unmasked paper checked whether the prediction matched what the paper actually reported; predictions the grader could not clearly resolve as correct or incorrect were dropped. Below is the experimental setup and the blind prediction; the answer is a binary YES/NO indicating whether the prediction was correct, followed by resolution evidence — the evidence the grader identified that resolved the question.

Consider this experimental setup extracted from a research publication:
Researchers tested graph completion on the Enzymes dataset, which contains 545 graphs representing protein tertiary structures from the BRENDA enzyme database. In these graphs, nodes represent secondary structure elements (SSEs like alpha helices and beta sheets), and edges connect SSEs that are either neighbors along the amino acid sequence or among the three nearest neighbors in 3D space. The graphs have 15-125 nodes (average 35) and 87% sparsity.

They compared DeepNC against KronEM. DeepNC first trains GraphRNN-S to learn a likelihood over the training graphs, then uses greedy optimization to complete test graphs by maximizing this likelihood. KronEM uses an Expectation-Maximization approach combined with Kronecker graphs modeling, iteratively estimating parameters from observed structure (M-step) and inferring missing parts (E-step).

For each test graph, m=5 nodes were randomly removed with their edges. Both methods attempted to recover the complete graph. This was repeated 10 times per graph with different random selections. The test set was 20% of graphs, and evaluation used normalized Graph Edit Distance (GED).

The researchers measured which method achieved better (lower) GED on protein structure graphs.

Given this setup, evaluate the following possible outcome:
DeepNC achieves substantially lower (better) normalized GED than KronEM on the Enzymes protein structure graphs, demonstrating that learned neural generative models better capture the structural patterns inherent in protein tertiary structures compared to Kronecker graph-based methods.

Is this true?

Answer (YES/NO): NO